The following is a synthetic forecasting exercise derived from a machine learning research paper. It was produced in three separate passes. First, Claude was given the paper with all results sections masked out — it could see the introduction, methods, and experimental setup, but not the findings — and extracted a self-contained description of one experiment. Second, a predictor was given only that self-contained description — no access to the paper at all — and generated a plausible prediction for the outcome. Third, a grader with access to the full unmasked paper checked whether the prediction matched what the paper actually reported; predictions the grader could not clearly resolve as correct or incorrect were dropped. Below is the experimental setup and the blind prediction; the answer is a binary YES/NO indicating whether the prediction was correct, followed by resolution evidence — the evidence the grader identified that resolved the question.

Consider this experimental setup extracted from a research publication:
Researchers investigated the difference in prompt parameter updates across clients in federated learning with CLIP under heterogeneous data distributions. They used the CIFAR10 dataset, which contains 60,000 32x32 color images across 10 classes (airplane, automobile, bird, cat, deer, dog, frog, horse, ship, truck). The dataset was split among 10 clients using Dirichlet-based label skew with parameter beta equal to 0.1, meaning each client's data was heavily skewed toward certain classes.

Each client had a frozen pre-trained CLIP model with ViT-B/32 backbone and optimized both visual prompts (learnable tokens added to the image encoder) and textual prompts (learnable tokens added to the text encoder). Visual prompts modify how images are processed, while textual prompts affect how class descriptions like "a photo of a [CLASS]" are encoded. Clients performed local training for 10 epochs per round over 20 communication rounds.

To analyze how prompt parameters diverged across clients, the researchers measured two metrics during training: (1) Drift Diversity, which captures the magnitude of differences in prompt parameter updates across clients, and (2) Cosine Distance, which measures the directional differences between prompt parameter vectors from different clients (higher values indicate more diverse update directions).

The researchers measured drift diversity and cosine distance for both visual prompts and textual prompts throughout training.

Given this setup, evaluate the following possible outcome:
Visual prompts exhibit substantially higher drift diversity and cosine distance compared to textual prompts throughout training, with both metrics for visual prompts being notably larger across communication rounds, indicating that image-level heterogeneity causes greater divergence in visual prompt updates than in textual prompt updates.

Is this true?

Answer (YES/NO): NO